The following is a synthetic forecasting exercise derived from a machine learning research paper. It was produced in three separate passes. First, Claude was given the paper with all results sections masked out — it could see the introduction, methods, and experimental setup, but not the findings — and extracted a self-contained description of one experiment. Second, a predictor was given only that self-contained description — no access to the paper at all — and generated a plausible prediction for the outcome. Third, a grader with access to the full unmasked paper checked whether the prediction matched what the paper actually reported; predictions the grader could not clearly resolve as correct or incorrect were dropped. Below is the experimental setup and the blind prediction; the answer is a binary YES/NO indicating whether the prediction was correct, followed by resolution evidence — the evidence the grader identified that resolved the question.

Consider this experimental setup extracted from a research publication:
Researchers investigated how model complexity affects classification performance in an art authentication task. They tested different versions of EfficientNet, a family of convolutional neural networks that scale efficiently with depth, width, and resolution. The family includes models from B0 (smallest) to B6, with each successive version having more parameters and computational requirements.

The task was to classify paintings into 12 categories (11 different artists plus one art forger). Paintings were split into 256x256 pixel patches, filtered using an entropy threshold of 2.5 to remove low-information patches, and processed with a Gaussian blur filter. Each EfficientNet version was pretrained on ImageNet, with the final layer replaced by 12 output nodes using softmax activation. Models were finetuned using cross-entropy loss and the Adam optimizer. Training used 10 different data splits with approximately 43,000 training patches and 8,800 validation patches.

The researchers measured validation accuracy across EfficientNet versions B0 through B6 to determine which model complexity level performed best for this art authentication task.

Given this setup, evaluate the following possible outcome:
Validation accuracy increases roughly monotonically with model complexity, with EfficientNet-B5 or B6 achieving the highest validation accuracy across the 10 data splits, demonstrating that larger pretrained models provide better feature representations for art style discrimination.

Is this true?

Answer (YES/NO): NO